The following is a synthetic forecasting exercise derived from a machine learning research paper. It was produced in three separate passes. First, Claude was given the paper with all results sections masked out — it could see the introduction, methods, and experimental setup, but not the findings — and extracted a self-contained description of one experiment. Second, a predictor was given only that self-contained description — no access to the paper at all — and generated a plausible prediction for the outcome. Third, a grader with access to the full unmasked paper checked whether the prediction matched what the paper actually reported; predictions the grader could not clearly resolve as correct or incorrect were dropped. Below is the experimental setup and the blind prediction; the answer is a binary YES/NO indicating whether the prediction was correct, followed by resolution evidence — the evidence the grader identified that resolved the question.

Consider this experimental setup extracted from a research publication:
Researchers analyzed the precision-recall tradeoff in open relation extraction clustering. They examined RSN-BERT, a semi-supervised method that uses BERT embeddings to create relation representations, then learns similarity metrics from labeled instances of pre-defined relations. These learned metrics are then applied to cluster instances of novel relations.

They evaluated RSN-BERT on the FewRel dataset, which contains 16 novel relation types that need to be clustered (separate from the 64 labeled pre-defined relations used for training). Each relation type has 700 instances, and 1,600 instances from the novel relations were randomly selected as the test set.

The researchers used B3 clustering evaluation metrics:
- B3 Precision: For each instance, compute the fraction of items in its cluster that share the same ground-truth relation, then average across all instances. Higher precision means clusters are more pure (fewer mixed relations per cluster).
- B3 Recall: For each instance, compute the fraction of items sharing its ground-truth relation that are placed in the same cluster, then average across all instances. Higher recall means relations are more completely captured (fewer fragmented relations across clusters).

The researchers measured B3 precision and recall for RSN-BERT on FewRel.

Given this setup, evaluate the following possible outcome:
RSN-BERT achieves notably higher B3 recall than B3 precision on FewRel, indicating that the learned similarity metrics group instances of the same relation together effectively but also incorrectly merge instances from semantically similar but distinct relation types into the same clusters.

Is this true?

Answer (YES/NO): YES